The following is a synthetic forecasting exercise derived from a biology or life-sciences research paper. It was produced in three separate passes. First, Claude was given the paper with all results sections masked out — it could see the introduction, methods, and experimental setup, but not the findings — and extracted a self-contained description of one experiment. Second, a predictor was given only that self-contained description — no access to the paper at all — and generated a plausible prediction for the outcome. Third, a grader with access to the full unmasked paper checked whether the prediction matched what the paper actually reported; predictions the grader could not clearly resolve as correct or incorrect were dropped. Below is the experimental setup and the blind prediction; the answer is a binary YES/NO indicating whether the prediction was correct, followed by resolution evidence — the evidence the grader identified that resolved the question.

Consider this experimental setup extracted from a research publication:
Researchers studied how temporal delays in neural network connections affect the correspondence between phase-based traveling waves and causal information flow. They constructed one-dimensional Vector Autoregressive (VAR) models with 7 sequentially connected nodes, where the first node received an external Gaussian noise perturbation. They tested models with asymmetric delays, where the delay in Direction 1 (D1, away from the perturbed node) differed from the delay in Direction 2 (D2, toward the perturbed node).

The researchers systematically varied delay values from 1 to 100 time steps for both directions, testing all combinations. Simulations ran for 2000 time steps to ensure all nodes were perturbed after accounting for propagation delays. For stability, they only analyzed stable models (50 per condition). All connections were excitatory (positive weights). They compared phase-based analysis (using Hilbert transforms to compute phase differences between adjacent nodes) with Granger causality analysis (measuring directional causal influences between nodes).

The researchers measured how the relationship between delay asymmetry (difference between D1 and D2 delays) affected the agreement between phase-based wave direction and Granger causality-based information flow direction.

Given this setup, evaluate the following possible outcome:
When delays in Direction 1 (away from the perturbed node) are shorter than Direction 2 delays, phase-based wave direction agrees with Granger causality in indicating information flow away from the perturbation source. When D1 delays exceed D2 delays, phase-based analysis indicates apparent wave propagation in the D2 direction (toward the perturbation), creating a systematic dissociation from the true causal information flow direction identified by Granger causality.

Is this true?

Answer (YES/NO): YES